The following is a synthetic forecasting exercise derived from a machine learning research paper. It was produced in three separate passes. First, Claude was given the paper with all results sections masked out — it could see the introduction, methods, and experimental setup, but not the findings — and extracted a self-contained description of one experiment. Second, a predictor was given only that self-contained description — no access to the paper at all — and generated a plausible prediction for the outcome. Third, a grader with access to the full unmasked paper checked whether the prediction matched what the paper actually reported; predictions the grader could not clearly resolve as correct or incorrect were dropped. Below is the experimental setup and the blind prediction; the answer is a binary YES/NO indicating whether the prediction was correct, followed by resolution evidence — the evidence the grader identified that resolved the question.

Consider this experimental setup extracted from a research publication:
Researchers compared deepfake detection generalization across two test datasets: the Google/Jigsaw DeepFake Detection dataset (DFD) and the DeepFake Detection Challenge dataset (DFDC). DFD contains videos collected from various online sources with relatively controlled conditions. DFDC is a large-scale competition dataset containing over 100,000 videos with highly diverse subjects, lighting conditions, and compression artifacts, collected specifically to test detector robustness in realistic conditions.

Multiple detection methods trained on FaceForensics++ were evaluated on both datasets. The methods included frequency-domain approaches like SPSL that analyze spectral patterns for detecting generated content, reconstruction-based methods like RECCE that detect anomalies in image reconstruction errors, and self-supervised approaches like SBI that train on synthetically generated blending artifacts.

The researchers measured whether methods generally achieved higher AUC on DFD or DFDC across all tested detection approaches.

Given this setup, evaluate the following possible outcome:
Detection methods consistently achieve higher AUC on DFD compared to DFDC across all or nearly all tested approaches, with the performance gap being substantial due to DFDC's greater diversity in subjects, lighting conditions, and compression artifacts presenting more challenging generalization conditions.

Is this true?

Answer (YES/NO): YES